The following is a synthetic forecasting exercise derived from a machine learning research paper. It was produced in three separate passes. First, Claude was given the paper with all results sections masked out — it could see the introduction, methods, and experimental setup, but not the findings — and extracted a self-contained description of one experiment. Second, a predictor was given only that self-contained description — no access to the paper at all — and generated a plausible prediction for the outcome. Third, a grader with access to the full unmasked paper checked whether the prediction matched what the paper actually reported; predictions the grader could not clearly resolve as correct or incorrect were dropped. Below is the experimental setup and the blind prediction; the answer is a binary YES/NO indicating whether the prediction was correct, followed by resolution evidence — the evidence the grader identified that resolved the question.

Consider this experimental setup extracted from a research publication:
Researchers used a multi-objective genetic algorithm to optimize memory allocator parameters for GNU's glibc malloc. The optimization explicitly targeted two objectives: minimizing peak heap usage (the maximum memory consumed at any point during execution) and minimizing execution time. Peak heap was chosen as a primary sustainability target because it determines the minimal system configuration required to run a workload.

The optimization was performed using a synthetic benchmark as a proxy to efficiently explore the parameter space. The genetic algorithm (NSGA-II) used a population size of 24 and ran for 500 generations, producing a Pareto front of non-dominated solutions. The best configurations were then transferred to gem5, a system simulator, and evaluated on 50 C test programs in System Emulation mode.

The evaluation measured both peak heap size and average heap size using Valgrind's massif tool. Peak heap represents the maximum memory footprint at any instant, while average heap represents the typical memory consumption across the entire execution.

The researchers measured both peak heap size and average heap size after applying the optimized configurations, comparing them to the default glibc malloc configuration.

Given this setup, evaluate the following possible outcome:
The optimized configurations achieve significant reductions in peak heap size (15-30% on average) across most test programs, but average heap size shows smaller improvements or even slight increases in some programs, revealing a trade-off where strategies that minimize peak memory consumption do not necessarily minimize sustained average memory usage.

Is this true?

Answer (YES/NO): NO